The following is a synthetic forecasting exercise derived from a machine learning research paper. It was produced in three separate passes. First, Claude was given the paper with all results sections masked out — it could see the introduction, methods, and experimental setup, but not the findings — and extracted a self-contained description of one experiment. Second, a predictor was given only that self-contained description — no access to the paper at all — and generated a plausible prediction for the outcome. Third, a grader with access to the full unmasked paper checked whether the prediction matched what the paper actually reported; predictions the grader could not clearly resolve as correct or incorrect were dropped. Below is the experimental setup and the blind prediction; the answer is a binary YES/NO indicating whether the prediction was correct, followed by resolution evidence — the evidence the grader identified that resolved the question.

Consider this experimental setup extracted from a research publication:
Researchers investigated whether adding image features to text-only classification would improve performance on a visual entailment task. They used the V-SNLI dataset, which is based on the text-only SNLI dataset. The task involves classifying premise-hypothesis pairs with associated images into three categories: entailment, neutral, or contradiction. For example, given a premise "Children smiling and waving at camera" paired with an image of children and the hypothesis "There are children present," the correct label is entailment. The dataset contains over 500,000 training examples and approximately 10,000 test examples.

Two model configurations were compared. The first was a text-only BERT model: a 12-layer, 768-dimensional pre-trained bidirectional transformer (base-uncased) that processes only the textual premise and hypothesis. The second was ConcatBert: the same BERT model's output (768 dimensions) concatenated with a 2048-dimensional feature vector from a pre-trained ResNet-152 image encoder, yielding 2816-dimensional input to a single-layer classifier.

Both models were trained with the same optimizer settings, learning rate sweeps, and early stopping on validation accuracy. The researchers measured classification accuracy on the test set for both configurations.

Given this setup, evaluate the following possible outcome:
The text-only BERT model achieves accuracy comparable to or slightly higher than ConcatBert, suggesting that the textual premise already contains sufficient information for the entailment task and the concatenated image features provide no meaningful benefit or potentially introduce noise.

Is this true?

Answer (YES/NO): YES